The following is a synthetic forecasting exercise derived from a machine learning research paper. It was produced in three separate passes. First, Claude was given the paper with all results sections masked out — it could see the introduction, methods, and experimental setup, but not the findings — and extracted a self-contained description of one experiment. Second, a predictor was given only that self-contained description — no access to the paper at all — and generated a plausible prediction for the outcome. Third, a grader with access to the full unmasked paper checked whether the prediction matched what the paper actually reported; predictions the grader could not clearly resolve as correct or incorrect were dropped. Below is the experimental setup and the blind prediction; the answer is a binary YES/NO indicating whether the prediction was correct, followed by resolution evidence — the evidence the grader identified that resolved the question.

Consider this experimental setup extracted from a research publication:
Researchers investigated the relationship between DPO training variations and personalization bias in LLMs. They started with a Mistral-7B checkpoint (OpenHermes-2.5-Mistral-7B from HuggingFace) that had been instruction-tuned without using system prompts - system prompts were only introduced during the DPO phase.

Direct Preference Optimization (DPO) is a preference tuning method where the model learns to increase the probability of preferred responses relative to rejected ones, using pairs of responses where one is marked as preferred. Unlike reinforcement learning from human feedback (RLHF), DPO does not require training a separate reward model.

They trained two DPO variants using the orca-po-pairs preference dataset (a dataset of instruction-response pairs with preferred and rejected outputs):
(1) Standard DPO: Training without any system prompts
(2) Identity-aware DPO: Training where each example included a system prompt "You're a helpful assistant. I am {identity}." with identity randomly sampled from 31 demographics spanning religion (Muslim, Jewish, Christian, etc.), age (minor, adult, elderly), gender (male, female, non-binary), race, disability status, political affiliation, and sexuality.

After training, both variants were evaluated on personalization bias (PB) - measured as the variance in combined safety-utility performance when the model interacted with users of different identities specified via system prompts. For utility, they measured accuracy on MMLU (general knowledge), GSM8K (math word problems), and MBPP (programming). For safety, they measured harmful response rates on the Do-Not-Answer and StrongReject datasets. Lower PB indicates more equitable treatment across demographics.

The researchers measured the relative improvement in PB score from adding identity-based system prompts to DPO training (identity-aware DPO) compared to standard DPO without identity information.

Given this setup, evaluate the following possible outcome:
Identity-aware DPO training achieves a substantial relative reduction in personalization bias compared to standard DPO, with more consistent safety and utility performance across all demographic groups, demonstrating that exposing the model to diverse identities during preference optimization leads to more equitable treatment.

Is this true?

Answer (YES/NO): NO